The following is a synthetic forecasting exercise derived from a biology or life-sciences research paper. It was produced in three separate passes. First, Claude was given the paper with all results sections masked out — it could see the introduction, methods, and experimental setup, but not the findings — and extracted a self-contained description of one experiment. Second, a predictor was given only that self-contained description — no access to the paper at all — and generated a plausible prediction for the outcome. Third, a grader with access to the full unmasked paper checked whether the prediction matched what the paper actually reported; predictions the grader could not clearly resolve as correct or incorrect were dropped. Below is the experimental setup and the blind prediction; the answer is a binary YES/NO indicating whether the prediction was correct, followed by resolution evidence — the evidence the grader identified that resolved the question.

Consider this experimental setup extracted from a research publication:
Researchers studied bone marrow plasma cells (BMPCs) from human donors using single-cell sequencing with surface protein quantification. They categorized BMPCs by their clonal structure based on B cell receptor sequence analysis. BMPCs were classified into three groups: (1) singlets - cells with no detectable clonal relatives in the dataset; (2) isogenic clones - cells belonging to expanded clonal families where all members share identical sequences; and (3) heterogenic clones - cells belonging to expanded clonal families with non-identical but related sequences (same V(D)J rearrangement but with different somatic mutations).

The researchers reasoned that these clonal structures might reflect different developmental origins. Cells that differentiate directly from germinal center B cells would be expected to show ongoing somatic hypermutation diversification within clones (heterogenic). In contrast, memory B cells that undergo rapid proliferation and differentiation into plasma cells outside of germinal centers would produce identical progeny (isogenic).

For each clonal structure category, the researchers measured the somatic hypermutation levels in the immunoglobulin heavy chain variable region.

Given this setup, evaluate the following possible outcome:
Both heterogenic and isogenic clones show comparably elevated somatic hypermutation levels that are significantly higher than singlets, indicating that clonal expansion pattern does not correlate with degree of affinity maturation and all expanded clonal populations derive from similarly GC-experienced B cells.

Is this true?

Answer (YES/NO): NO